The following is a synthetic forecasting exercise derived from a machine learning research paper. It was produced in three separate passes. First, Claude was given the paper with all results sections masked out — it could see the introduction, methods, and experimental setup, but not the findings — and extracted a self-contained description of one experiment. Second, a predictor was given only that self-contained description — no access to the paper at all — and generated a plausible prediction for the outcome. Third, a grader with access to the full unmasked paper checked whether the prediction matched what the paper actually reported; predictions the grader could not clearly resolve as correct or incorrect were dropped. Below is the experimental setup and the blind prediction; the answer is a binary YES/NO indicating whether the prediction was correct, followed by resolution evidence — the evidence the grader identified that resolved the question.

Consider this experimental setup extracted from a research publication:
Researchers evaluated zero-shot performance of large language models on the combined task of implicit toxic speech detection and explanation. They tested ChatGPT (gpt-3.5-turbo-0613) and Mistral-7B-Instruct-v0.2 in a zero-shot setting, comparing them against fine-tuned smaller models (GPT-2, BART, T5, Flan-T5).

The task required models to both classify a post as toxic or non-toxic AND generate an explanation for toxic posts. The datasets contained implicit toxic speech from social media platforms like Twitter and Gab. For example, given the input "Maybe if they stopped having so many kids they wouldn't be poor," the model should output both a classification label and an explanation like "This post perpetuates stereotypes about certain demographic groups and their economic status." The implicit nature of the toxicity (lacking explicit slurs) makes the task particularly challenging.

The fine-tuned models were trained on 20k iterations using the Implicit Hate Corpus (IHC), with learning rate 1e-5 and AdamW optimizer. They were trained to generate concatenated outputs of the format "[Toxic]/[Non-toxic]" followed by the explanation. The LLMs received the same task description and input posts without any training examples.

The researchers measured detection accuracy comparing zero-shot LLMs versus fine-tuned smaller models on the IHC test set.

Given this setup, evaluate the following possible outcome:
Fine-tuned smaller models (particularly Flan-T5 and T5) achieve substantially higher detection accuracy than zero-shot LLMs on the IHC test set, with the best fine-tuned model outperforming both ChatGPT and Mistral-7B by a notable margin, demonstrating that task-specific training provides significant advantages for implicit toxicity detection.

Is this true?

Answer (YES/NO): YES